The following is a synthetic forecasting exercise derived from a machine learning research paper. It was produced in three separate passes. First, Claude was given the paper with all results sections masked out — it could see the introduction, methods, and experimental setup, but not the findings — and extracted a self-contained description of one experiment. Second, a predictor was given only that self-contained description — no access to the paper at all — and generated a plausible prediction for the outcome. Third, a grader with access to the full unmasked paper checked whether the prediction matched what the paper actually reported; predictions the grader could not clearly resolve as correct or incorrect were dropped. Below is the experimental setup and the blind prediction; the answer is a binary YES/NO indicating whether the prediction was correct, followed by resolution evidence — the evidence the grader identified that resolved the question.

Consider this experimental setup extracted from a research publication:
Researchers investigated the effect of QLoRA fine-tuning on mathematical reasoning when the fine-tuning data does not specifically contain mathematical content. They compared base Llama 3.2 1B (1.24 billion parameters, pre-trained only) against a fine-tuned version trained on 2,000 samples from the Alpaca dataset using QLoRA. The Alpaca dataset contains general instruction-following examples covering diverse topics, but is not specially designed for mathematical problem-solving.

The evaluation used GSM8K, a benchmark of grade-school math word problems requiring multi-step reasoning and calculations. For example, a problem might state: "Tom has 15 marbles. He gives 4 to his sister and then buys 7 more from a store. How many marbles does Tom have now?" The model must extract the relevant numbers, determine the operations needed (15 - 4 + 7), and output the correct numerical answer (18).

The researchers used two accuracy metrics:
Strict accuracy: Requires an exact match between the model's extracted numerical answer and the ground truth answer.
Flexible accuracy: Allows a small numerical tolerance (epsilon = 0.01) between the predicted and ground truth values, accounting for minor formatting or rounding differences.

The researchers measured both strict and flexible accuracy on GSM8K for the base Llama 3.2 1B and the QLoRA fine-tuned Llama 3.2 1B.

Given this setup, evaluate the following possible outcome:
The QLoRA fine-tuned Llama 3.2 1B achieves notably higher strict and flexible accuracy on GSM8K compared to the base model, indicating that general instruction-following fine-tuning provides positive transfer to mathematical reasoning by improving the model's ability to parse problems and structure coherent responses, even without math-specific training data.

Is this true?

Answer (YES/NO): NO